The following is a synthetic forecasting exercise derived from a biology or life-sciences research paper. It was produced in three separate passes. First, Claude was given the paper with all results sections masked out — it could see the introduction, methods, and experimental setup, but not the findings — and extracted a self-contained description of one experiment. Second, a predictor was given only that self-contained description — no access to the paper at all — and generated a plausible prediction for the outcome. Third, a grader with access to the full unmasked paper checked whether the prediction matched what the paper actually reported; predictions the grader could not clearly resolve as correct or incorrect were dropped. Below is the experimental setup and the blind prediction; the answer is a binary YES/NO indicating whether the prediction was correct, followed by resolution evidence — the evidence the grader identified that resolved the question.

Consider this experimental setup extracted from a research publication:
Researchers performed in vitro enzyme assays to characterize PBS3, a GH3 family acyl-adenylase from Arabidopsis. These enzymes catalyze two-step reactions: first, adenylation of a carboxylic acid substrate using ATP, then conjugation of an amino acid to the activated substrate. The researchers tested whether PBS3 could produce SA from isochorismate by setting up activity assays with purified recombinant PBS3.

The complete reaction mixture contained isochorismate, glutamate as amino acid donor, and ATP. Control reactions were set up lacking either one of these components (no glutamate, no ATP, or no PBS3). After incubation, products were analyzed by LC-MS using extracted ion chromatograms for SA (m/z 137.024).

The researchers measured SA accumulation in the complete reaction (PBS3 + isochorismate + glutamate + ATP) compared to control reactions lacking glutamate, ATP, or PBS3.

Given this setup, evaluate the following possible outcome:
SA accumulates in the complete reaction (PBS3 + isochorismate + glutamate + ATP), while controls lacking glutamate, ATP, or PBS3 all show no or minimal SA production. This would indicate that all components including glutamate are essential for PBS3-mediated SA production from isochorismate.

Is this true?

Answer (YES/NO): YES